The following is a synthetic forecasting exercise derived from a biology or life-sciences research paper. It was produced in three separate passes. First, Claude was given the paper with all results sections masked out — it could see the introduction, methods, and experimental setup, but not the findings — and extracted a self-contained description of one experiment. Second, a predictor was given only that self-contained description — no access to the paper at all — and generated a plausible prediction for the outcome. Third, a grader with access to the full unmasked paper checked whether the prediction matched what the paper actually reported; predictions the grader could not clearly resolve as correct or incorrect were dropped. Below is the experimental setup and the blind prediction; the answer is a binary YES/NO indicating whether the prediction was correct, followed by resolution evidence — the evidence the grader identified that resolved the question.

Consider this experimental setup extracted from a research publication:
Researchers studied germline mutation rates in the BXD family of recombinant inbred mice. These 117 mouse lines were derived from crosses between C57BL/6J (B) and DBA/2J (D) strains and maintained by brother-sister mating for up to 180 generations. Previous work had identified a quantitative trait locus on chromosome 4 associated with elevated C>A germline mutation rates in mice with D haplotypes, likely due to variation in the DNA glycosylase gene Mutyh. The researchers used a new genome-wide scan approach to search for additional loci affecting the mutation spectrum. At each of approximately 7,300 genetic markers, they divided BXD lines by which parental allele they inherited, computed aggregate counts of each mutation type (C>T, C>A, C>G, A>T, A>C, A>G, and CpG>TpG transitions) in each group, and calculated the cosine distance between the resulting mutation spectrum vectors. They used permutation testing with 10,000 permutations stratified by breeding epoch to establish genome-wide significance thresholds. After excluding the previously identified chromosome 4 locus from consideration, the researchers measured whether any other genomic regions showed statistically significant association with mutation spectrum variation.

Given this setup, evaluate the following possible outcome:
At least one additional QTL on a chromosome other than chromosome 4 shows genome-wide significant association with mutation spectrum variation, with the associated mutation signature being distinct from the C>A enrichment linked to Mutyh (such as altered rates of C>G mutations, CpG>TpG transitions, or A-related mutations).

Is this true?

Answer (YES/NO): NO